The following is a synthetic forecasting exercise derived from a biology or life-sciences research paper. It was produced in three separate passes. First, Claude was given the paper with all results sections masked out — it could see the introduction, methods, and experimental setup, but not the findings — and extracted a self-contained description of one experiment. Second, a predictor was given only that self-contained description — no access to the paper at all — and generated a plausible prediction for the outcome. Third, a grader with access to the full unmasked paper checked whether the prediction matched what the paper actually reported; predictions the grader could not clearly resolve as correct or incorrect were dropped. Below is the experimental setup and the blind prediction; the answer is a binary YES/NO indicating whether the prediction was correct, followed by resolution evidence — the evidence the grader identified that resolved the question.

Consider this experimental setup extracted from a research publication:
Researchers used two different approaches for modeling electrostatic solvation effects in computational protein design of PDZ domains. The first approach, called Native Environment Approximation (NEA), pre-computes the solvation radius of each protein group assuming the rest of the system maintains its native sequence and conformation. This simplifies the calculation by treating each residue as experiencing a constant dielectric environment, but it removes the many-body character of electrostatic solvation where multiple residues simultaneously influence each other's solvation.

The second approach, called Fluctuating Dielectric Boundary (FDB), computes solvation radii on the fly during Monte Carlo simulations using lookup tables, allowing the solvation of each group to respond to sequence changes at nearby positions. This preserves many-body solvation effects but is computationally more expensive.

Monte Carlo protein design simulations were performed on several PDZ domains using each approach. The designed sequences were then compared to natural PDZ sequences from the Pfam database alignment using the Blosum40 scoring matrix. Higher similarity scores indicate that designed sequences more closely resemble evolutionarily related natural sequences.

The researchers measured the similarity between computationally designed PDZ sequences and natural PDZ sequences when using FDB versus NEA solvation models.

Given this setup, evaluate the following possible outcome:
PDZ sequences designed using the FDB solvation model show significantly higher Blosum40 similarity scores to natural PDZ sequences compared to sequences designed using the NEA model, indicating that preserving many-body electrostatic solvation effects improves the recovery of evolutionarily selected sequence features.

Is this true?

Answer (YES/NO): YES